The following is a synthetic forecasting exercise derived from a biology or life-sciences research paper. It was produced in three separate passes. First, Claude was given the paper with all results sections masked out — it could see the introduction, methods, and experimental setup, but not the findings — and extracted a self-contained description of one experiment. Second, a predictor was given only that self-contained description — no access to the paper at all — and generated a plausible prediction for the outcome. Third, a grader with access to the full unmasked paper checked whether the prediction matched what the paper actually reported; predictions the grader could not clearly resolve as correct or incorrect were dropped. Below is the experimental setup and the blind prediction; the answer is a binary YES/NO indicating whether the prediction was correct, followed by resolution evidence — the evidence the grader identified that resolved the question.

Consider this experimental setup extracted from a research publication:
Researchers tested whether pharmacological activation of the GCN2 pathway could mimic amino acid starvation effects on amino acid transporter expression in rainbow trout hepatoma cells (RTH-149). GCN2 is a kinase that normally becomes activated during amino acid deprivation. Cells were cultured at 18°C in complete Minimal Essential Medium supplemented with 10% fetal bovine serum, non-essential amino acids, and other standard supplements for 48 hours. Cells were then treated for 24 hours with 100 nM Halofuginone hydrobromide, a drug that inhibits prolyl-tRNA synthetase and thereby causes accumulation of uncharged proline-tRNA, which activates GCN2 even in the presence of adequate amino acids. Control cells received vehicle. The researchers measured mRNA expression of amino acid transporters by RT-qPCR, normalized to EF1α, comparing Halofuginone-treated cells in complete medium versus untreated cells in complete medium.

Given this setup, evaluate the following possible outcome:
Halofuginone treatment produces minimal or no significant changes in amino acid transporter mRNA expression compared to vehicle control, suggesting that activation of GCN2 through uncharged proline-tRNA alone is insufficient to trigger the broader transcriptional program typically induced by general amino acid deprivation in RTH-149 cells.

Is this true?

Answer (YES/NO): NO